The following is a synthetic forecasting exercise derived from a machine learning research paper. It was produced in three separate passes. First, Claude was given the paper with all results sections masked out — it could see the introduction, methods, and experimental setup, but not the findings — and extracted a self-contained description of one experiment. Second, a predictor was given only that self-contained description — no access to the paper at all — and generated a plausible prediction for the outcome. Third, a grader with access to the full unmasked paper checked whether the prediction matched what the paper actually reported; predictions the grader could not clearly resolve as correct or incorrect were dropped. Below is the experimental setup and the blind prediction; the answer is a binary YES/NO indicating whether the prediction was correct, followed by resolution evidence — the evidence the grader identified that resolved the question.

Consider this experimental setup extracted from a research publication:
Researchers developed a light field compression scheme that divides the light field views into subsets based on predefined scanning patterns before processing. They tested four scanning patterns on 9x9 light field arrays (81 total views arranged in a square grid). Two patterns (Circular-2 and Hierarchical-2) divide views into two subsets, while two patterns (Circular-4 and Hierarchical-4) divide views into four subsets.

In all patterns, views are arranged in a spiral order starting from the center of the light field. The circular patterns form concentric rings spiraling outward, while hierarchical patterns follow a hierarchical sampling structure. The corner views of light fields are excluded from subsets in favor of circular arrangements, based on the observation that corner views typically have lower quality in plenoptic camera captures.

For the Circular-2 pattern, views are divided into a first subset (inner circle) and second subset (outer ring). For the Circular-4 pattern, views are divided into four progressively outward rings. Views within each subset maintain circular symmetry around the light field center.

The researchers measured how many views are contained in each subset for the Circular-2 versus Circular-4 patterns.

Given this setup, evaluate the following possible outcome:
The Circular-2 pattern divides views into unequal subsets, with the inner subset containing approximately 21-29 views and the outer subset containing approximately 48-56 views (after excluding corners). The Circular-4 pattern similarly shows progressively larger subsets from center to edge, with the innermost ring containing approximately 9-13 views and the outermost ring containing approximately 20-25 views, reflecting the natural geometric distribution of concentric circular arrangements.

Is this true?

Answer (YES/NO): NO